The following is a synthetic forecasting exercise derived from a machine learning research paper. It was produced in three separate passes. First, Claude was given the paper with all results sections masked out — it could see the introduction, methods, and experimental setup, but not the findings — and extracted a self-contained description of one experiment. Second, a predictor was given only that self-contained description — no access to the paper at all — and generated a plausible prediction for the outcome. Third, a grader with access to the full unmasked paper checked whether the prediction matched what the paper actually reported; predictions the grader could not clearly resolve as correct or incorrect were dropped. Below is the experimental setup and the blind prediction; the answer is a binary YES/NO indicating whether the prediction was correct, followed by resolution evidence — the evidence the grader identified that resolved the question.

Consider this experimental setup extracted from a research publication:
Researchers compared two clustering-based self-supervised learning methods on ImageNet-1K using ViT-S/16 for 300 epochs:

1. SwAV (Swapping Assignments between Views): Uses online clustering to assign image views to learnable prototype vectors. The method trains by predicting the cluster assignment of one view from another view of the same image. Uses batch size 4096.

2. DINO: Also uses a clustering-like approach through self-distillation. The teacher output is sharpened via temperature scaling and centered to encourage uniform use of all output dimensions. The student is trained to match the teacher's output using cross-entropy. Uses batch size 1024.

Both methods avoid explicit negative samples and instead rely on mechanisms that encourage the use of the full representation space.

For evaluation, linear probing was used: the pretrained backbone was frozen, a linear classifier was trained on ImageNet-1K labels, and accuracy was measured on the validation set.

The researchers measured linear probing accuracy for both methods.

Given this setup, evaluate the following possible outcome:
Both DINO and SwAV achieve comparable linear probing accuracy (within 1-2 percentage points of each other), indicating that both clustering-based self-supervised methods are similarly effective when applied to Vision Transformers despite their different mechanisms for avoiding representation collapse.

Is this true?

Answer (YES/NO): NO